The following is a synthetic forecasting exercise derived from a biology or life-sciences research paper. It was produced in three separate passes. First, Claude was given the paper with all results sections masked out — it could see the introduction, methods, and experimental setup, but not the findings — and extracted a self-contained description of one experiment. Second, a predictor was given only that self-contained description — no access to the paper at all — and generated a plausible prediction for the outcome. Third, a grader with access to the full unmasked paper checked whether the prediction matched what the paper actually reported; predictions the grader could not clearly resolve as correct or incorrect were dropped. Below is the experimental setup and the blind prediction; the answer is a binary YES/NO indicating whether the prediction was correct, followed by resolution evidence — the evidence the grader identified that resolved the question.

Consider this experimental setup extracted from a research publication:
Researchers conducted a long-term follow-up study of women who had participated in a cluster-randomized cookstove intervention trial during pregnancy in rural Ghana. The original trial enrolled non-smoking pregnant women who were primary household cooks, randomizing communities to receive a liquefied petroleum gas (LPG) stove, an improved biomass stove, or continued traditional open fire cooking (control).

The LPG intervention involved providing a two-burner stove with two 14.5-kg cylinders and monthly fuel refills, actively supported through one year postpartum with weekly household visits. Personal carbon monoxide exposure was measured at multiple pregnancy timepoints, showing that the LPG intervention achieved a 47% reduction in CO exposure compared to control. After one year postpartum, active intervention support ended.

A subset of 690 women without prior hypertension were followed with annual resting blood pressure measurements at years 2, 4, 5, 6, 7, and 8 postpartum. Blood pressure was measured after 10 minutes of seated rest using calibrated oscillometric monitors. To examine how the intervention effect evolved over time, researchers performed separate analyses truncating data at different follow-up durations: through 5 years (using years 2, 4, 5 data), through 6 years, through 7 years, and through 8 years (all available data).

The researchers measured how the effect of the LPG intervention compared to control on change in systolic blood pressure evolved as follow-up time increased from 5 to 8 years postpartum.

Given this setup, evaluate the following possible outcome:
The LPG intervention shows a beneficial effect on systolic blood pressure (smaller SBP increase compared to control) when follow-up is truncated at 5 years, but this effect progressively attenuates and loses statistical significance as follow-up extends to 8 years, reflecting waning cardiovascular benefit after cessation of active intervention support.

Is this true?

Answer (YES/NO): NO